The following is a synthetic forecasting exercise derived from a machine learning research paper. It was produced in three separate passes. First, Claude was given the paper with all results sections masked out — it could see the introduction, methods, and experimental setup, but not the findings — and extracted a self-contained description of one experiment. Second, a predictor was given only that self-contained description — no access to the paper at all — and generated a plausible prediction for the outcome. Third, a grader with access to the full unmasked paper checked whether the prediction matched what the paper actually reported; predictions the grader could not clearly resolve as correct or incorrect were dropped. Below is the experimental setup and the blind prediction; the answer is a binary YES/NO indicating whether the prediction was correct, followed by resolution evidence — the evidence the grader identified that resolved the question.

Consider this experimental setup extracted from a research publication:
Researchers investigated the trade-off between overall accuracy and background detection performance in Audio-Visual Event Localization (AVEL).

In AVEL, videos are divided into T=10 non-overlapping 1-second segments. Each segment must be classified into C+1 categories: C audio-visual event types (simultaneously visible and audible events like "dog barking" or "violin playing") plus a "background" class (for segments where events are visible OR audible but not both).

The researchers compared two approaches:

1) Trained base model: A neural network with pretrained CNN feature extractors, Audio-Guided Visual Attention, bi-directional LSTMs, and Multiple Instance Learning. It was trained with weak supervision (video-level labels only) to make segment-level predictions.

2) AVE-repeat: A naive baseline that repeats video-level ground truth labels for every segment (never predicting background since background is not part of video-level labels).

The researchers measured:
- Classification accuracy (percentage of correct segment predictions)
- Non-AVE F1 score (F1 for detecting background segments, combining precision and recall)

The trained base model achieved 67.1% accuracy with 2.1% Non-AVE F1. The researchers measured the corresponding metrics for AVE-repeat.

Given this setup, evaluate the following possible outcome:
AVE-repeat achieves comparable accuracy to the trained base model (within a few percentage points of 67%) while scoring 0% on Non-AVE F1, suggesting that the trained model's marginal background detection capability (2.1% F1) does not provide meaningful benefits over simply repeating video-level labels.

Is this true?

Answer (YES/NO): NO